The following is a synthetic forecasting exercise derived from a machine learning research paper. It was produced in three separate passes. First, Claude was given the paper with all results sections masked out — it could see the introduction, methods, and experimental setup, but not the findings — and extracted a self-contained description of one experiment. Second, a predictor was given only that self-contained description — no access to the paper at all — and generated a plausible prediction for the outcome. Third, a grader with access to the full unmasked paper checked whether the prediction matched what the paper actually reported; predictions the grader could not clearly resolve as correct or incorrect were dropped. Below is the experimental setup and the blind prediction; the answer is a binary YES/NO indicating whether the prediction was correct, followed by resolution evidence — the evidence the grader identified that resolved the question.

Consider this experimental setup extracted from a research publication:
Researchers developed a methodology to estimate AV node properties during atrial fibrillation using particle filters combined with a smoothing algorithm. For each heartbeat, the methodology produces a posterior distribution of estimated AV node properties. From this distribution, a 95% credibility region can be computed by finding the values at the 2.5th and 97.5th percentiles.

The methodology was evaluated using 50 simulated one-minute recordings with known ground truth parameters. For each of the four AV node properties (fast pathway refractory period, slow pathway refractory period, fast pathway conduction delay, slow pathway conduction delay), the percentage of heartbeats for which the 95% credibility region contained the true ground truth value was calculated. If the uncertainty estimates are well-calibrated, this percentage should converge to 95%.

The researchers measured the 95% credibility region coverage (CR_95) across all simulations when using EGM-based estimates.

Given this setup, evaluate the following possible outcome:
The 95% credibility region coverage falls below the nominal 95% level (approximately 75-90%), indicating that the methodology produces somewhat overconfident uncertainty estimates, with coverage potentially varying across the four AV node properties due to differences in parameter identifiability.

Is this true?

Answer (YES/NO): NO